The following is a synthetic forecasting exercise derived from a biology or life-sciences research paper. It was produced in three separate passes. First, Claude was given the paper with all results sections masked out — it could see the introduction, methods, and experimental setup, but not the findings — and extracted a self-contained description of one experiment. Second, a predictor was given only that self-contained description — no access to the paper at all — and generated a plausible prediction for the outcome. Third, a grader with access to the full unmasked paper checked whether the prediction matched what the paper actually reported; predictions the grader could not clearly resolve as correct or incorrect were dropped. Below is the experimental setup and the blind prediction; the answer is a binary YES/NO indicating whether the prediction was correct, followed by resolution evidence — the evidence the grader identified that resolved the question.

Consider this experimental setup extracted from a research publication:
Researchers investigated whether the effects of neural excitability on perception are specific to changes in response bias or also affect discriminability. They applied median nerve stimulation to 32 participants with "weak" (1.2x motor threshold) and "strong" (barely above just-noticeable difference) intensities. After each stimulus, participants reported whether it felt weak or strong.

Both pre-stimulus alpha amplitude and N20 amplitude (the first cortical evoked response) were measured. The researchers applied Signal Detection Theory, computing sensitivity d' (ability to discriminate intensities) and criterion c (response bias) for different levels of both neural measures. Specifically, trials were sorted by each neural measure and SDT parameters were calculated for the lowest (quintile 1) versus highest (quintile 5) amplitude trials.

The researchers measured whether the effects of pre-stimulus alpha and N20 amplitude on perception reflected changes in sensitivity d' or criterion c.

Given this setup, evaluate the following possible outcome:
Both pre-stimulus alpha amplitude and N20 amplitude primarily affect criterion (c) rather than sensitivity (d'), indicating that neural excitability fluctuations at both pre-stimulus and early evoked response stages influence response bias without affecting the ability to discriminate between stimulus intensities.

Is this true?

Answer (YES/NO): YES